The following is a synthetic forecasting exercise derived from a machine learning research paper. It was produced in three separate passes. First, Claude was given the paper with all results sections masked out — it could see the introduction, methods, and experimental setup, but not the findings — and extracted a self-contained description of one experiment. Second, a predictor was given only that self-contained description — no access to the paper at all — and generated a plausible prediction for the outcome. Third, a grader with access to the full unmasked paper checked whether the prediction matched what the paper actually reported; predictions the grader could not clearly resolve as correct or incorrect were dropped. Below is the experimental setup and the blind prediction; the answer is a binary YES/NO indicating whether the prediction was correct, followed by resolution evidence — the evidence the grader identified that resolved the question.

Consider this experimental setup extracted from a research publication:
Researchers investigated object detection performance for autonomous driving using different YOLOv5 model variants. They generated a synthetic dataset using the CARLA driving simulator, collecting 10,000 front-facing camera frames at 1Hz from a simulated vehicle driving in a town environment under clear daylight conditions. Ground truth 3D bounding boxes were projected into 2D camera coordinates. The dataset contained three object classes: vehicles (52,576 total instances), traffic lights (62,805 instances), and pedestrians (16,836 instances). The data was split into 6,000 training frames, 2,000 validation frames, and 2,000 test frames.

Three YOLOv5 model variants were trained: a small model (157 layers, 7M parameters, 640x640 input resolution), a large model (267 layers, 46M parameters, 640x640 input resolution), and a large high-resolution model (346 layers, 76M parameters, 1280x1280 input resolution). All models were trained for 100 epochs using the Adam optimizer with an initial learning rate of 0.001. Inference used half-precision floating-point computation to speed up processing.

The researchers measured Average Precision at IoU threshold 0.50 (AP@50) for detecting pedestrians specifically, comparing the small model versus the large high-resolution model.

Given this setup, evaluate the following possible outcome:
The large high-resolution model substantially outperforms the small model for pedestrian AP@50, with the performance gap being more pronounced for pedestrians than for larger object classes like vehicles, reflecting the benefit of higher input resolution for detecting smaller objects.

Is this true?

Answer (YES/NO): YES